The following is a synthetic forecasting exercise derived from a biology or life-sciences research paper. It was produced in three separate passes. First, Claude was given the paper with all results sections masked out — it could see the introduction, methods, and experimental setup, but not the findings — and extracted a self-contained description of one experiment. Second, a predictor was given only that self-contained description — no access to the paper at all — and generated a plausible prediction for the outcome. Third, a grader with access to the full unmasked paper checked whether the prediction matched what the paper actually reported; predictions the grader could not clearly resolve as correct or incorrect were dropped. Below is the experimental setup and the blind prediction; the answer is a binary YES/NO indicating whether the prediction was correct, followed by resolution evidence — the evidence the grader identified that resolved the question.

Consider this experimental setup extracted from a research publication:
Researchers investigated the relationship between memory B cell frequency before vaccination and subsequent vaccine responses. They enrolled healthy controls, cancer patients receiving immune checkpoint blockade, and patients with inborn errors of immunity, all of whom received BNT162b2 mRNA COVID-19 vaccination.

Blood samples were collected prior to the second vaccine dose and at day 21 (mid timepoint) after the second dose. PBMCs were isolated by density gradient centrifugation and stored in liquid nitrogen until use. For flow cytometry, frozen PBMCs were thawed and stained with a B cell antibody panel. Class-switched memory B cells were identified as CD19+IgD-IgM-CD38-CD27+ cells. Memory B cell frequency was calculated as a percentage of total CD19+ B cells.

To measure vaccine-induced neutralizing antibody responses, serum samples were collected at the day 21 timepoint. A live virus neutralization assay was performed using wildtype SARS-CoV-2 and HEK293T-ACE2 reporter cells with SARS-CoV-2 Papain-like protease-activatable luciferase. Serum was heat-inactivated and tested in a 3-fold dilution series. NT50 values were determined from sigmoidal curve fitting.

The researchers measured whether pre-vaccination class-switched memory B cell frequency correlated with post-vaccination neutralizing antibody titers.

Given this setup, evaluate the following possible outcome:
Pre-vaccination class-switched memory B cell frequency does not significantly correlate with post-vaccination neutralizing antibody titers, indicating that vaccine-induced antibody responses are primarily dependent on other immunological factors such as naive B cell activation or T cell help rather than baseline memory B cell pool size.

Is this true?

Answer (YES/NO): NO